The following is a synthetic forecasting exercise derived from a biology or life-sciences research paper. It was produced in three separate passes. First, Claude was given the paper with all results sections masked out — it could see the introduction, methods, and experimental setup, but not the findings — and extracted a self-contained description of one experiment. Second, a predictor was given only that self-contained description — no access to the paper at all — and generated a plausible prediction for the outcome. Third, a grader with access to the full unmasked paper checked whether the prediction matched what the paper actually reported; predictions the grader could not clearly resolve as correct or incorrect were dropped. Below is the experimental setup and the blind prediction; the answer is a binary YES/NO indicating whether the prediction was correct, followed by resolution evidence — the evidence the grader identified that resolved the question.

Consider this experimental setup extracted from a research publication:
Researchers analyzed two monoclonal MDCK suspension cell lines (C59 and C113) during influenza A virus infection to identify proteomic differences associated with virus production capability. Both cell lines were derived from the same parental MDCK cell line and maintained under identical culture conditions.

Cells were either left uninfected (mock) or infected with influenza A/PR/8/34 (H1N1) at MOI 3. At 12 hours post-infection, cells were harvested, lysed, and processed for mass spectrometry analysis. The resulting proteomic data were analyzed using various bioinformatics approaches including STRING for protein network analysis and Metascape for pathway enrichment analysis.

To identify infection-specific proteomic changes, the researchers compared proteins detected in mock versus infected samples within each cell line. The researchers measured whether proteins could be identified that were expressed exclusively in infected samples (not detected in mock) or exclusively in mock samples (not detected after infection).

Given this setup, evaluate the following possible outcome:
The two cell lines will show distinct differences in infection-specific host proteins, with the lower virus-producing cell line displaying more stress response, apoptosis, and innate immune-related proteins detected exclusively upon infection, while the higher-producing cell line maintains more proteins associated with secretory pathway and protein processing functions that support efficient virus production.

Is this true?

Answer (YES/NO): NO